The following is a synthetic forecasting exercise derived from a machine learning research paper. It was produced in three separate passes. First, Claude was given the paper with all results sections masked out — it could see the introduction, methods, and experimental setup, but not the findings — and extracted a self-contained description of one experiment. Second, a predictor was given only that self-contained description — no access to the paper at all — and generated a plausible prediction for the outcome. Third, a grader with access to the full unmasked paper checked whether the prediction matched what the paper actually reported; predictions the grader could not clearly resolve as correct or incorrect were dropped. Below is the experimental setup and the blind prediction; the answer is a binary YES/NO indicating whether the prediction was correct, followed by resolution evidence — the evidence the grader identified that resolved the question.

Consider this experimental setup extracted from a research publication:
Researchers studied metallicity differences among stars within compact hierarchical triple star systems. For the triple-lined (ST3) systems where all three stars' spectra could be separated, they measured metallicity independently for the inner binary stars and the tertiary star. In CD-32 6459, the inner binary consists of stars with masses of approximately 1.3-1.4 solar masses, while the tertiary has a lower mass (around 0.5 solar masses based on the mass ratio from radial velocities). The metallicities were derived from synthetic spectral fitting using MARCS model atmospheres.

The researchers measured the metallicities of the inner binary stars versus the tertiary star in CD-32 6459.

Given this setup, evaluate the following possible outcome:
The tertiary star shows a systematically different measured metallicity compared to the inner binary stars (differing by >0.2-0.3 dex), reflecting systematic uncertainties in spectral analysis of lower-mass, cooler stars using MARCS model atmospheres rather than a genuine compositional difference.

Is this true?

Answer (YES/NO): NO